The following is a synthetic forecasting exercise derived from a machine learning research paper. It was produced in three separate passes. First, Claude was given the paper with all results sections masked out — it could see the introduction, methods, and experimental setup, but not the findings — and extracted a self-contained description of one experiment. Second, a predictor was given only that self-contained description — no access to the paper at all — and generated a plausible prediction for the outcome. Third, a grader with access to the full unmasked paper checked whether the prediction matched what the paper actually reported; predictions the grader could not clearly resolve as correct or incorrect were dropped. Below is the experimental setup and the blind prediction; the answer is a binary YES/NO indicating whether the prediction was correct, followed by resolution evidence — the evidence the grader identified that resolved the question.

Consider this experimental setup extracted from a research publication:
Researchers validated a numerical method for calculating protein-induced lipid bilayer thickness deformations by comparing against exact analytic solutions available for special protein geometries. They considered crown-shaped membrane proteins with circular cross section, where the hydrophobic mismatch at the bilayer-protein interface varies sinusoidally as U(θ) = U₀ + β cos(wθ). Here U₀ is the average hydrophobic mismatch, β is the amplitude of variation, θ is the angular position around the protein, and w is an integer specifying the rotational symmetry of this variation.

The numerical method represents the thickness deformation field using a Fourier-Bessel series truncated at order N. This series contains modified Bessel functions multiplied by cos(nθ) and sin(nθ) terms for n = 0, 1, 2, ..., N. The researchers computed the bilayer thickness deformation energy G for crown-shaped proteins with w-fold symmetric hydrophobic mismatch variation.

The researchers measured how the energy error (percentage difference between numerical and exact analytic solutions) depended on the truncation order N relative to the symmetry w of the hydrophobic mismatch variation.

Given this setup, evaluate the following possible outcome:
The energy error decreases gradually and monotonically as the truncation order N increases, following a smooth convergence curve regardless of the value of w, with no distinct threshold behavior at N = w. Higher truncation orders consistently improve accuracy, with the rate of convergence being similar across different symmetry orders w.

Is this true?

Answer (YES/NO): NO